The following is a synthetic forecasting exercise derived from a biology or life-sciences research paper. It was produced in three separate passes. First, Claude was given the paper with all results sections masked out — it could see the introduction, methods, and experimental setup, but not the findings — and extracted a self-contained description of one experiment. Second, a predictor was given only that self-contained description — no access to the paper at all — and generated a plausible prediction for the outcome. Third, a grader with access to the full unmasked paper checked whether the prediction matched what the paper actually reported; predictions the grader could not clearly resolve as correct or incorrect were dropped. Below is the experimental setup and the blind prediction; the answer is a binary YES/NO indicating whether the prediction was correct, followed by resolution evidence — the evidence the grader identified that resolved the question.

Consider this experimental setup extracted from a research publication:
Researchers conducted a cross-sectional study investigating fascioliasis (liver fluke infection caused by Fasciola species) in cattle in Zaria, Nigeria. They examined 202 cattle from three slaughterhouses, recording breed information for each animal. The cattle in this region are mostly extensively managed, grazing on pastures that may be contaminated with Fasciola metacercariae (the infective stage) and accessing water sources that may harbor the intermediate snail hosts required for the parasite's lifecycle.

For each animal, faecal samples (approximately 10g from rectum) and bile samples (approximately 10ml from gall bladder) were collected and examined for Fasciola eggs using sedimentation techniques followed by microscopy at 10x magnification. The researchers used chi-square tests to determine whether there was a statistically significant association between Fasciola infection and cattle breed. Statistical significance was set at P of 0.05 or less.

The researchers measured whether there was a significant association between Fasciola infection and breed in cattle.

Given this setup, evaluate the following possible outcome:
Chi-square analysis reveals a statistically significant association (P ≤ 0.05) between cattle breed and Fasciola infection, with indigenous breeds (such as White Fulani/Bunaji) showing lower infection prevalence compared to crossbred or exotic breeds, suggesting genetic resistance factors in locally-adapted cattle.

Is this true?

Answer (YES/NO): NO